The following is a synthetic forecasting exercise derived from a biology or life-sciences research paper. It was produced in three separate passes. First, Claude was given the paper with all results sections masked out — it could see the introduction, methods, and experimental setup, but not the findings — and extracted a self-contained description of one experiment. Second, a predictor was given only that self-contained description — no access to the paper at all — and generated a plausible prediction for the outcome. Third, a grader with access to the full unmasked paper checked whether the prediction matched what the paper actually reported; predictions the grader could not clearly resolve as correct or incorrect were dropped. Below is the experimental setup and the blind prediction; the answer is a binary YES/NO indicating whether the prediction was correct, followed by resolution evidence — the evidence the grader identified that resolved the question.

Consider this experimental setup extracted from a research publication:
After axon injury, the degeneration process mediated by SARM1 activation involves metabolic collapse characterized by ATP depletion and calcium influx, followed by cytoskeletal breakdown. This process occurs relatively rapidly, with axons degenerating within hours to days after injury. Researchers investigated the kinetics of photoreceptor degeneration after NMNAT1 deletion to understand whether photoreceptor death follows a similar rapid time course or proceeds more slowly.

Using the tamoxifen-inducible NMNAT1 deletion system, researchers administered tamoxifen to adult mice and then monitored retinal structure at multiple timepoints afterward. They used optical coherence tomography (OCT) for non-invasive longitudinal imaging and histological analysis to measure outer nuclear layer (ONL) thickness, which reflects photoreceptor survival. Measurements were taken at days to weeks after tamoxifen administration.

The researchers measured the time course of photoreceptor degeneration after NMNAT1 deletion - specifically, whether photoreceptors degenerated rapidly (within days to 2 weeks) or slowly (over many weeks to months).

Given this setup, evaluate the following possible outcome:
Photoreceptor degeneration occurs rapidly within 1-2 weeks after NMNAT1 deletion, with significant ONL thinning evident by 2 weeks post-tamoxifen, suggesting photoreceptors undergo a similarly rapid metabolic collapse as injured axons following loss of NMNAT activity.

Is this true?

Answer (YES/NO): NO